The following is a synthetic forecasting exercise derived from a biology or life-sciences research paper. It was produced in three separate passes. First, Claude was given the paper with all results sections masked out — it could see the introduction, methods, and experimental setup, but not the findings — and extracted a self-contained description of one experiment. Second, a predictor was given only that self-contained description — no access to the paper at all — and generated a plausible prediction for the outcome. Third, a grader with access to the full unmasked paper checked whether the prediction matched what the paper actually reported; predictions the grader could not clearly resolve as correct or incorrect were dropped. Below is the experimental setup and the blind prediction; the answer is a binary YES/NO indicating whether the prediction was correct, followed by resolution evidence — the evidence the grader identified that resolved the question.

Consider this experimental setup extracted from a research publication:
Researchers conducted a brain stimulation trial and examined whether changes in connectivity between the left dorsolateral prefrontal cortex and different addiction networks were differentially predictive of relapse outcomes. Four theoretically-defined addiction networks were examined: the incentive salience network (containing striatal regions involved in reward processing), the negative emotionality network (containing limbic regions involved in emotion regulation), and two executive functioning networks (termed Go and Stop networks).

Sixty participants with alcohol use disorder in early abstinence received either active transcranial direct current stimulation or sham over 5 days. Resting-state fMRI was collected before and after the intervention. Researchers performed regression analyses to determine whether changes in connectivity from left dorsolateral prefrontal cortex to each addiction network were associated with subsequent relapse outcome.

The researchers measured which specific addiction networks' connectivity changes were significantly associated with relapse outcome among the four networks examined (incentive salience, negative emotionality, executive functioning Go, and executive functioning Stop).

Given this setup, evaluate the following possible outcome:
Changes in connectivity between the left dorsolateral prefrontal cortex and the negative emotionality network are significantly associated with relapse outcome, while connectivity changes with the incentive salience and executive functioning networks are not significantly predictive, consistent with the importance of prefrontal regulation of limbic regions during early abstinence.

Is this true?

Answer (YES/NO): NO